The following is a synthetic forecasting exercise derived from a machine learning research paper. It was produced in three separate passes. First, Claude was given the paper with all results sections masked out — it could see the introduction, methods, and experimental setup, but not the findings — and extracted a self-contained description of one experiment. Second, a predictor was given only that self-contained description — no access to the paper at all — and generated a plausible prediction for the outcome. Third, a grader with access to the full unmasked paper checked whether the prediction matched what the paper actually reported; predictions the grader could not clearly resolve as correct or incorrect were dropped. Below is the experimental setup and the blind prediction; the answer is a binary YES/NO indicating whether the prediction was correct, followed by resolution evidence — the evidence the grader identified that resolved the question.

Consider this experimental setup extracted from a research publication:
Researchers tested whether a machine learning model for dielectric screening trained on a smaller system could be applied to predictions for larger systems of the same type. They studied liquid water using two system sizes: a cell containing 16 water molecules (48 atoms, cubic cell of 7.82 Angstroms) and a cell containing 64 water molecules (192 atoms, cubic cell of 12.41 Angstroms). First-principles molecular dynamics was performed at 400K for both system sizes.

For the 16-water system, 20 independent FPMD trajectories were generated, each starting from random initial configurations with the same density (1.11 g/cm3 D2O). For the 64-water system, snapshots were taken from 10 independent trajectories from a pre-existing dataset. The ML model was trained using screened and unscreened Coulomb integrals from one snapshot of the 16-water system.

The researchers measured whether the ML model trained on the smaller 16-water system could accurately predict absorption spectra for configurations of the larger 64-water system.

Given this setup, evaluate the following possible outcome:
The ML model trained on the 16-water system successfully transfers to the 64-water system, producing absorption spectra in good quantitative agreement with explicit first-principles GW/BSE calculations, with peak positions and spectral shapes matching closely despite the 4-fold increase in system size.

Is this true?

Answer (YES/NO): YES